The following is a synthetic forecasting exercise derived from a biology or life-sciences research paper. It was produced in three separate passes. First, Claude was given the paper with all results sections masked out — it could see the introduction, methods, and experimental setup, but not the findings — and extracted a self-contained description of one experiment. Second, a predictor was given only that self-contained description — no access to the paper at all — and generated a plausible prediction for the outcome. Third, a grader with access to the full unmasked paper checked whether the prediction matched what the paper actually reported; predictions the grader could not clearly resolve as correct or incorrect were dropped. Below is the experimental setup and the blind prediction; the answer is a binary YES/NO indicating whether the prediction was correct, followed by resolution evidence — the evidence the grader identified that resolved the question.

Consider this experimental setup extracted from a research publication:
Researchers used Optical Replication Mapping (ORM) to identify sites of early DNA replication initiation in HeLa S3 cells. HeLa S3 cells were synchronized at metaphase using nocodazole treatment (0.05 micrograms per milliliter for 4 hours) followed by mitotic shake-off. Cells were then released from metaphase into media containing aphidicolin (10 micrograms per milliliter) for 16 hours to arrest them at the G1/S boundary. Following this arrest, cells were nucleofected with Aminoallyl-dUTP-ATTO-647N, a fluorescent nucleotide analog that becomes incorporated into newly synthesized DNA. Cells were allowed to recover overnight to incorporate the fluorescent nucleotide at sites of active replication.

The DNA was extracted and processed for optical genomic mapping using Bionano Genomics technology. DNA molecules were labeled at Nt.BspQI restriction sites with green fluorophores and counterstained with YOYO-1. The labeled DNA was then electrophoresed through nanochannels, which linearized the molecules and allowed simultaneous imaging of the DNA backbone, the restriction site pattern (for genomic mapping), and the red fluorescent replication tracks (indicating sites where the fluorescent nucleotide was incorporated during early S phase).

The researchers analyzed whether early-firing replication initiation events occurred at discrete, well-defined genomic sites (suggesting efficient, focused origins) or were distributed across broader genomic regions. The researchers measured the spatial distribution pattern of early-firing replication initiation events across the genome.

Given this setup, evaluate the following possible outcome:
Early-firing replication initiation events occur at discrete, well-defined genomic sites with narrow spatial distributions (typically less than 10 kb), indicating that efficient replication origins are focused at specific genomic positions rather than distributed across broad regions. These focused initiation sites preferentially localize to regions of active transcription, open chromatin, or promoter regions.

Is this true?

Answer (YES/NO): NO